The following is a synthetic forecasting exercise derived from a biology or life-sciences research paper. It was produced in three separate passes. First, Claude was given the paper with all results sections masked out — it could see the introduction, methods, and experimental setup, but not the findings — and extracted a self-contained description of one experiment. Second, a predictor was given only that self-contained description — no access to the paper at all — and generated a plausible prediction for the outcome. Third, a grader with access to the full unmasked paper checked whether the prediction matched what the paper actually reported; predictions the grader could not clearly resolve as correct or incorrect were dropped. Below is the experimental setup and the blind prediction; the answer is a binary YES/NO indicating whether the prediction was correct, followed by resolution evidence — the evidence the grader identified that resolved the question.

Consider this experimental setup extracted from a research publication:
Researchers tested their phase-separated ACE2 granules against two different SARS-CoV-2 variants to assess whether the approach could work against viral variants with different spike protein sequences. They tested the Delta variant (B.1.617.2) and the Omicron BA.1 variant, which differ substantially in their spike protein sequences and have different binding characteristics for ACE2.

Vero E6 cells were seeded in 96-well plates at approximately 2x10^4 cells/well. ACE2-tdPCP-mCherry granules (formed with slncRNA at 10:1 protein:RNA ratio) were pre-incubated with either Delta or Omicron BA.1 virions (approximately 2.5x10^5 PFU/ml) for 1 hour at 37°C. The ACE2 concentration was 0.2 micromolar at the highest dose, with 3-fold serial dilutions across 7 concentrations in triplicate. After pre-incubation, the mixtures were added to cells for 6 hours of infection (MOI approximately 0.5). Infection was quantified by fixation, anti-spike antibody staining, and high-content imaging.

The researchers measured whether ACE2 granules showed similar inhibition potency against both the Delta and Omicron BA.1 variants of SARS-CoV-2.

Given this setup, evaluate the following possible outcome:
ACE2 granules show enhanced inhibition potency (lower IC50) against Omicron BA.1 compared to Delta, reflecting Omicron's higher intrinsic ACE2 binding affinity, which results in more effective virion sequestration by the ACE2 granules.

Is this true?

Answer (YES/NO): NO